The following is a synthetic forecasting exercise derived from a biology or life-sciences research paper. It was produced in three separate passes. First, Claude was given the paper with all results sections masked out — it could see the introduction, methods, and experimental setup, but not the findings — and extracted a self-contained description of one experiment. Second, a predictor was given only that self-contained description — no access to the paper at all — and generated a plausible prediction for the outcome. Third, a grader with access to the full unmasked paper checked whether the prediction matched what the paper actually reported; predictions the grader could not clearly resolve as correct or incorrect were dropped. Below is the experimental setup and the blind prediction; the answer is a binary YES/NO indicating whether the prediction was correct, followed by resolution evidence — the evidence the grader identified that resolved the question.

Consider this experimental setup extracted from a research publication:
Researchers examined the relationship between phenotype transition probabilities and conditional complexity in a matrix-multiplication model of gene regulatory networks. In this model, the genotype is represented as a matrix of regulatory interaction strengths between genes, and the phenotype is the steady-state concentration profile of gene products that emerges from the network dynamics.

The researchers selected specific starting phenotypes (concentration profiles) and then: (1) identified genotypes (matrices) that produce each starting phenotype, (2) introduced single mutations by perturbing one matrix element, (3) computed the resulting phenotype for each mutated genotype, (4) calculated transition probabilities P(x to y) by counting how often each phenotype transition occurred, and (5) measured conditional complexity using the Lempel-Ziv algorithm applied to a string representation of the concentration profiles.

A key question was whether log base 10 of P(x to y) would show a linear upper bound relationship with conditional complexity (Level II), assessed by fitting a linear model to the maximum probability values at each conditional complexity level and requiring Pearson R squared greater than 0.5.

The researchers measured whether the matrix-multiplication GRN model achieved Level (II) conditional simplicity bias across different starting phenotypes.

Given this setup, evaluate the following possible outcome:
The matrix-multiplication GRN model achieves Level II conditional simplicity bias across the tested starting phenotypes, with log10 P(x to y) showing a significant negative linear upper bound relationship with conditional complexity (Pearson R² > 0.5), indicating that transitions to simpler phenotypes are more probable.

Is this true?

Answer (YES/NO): NO